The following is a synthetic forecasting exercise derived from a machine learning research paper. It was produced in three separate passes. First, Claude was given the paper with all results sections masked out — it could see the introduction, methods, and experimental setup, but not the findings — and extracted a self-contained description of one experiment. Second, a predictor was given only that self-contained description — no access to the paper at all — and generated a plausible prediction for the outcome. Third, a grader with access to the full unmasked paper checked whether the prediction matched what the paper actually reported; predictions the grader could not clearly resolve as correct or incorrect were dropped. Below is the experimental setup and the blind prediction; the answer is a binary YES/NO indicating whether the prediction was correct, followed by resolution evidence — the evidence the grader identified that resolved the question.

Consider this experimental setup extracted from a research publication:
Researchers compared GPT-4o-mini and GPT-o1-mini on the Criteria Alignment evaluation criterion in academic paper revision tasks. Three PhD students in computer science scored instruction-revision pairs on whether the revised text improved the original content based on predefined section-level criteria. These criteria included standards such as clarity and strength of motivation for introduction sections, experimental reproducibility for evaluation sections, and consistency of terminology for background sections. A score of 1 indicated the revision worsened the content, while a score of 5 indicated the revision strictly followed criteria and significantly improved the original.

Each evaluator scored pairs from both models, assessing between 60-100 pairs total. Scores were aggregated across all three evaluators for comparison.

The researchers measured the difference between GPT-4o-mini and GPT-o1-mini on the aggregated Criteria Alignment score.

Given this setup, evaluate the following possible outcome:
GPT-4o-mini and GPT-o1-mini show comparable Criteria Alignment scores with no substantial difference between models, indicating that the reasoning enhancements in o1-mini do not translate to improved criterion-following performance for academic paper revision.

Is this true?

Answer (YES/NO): YES